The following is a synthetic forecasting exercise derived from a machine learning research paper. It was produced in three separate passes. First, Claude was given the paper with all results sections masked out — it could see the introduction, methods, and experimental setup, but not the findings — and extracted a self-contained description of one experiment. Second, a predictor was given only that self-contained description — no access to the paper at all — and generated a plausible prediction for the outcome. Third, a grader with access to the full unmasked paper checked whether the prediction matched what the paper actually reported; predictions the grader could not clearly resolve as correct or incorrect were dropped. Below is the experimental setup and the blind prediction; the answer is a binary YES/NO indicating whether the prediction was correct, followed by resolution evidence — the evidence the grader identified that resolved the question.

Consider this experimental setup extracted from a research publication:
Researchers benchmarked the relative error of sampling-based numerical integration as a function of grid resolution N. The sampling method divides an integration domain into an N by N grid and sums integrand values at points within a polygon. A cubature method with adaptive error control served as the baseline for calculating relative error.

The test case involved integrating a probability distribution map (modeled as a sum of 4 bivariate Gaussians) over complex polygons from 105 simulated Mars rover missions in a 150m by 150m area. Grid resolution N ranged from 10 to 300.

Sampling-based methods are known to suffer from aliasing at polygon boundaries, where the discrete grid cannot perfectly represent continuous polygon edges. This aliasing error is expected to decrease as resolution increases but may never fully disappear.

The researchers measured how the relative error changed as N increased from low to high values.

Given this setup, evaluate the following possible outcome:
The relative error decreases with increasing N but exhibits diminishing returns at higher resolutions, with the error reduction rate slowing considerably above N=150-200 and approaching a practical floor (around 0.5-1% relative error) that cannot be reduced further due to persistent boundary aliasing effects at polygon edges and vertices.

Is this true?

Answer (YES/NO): NO